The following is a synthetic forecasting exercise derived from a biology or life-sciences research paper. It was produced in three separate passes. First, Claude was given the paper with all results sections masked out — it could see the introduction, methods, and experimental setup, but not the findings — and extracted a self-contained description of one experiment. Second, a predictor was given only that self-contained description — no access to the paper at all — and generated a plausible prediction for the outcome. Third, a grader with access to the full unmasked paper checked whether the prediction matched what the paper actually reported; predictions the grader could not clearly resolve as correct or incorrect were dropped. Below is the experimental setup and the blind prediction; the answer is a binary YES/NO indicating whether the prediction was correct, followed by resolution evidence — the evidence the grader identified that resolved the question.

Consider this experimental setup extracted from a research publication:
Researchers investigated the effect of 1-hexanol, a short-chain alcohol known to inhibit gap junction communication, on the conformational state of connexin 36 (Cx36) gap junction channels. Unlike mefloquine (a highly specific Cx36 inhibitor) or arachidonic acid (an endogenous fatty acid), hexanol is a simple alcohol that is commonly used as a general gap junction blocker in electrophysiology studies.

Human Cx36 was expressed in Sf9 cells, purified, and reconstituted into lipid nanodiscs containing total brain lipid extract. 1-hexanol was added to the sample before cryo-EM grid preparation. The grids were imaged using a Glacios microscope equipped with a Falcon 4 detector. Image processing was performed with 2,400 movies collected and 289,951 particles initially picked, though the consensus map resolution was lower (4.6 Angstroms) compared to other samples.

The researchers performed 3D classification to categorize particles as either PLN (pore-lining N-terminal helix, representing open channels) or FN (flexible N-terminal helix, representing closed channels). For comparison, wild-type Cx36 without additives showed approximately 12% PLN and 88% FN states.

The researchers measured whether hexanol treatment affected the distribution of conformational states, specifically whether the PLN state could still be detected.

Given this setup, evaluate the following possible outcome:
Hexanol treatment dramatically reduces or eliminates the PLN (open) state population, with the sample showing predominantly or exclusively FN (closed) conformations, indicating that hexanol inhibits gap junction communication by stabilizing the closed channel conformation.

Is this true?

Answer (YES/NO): YES